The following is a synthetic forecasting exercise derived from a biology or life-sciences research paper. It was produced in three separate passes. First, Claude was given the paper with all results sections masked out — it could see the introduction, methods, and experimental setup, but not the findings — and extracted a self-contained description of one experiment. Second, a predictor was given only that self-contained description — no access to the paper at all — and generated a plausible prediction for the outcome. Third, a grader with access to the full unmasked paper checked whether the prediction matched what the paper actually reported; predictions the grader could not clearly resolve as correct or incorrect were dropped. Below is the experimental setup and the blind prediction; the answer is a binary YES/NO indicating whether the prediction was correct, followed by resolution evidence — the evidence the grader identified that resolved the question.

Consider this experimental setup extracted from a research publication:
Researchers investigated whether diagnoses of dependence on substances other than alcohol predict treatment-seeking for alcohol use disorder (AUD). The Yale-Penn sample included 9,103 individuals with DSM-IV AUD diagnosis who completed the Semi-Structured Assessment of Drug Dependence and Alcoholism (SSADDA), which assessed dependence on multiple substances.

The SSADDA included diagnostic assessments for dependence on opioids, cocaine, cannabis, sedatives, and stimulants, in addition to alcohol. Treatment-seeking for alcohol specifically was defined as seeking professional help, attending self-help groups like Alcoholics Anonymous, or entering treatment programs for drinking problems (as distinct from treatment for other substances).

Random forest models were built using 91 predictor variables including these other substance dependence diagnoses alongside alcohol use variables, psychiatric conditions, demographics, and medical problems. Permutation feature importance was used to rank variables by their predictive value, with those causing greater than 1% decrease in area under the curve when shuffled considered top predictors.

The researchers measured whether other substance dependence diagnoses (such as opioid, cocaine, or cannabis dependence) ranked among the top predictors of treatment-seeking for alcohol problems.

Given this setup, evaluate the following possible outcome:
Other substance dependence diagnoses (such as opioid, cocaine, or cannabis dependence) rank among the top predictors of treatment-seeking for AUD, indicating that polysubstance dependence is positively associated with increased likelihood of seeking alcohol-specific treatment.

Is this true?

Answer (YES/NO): NO